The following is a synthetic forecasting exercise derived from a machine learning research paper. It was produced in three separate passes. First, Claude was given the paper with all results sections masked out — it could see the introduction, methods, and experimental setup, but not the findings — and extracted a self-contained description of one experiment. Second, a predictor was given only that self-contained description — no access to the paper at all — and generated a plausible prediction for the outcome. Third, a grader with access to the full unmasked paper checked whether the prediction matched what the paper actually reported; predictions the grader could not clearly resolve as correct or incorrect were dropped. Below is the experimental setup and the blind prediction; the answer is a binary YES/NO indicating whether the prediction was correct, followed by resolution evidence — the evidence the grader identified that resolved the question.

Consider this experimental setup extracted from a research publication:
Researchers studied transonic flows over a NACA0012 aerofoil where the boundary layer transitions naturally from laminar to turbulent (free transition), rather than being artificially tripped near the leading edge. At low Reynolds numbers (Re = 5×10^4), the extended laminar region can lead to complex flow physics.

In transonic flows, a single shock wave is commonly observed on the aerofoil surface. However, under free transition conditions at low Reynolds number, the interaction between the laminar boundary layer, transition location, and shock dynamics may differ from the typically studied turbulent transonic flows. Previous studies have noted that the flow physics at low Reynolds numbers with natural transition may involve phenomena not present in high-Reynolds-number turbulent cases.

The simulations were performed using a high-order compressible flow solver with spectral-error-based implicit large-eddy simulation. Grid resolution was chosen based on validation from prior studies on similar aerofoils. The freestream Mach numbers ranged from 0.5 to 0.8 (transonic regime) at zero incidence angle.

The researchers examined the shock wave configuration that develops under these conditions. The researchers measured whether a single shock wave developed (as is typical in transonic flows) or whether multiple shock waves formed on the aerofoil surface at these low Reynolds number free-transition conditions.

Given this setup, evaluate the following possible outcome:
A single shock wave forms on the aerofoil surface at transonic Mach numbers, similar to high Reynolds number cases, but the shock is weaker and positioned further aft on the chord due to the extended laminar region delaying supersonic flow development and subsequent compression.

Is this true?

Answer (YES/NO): NO